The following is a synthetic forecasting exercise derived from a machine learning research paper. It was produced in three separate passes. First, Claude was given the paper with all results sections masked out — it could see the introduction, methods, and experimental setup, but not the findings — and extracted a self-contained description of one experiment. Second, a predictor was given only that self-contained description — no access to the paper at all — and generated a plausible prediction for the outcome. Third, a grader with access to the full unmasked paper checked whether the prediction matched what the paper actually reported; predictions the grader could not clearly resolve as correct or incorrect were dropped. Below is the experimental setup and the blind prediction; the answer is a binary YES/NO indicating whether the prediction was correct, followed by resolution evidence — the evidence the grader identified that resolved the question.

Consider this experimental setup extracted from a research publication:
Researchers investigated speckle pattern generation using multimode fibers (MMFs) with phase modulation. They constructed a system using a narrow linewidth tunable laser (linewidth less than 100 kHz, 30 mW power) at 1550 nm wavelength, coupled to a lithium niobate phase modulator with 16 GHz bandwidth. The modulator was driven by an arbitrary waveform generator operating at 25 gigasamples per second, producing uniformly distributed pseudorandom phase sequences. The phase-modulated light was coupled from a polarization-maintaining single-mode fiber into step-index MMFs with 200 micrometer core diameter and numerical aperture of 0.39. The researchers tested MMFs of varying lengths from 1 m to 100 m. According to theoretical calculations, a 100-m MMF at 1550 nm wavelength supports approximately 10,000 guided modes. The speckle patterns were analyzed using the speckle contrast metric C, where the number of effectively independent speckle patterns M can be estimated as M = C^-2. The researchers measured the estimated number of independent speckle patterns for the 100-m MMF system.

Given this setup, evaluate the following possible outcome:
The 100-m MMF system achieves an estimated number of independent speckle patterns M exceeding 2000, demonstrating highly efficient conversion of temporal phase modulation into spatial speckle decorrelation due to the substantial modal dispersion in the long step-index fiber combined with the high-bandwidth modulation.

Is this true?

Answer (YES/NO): NO